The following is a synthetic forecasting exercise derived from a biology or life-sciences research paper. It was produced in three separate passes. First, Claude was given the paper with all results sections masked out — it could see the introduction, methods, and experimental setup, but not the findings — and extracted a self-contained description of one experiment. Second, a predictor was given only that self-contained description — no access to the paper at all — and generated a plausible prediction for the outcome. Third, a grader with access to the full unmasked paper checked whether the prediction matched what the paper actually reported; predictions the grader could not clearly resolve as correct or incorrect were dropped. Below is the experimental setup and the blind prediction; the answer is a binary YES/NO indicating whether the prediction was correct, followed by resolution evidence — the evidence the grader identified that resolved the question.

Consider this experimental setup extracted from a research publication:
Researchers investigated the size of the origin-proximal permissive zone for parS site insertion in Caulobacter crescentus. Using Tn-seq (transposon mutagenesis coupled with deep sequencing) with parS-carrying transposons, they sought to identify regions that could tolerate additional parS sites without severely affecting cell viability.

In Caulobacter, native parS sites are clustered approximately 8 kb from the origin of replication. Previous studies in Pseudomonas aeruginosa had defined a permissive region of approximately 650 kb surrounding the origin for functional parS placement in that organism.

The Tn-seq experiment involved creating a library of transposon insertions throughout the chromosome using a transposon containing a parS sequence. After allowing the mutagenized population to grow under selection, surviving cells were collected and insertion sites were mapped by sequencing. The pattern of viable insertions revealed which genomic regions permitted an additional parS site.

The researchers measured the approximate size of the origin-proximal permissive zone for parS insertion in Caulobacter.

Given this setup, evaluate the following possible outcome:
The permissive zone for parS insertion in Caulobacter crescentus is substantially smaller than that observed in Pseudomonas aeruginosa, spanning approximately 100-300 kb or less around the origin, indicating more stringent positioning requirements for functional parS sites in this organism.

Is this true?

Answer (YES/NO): NO